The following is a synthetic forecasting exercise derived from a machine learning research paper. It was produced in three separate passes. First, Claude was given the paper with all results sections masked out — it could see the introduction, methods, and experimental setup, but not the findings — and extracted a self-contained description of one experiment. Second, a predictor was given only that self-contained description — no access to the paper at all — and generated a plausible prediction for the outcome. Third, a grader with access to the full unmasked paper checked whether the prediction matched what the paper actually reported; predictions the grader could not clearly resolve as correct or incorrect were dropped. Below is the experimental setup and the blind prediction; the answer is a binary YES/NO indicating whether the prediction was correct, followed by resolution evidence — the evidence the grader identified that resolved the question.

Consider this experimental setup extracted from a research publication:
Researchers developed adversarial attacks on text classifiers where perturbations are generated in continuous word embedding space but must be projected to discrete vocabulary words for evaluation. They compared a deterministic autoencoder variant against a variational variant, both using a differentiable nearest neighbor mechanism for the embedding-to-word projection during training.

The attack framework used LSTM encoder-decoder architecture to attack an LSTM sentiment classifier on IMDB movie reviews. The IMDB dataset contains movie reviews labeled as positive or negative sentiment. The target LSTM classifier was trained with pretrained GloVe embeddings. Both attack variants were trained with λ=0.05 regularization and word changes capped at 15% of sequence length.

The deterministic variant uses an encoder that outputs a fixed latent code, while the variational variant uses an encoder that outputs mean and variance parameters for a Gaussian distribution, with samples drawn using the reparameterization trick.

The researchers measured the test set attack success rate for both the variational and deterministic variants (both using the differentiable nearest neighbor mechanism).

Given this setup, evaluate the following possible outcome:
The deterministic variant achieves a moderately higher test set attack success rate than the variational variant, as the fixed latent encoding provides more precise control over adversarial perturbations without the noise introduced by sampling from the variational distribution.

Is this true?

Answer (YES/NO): NO